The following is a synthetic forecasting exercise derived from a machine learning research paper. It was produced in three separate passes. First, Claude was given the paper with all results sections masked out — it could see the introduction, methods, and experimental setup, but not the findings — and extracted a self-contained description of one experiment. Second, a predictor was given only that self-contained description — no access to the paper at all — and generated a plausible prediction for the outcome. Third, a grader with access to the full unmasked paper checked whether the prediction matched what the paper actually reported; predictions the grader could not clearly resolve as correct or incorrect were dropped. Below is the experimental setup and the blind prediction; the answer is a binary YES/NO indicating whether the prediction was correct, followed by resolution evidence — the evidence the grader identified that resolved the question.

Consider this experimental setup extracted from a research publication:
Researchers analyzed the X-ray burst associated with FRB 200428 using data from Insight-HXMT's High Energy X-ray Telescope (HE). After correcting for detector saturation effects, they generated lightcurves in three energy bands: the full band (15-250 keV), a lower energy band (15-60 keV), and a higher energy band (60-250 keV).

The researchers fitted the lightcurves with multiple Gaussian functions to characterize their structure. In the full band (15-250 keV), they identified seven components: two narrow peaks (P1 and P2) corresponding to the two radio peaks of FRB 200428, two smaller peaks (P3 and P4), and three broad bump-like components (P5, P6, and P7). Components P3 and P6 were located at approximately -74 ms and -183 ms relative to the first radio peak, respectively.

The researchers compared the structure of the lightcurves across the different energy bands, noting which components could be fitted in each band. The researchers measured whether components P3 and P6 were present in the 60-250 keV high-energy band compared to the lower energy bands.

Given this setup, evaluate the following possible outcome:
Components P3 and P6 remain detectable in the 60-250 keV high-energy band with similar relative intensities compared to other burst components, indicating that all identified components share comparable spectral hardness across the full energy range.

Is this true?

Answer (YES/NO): NO